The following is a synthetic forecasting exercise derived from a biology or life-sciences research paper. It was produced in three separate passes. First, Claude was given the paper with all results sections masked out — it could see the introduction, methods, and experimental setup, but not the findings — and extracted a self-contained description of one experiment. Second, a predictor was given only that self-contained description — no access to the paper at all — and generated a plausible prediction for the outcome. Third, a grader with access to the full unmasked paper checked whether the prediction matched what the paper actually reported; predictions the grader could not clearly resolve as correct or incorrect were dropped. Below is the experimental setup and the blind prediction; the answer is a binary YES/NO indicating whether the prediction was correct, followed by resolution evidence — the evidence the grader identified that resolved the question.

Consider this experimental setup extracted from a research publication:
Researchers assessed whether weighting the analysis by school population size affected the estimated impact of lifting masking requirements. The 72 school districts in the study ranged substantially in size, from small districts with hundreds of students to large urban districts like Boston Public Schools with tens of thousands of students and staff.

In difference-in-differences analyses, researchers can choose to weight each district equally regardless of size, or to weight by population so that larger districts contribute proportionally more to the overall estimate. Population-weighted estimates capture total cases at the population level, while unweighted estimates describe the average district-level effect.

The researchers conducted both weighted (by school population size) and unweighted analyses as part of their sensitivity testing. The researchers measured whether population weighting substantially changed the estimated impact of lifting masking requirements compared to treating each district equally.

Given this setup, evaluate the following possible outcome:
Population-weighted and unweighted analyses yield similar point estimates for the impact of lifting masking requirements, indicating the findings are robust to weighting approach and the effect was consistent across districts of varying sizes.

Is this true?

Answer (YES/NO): YES